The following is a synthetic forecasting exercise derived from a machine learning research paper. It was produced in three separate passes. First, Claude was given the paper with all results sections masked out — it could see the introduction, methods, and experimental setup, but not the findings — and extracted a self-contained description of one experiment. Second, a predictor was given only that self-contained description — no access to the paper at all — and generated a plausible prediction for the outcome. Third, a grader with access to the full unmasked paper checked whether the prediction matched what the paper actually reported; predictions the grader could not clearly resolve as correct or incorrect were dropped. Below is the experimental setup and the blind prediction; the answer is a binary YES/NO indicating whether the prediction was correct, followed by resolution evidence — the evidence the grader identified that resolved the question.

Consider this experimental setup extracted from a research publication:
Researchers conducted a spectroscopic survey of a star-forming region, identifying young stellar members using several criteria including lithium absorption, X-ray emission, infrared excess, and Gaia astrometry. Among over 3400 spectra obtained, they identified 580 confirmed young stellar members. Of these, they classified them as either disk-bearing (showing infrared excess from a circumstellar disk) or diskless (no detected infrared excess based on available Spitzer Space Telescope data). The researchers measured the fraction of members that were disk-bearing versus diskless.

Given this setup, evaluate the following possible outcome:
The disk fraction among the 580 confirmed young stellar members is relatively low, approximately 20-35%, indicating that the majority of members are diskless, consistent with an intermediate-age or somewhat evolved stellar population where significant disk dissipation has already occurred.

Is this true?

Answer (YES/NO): NO